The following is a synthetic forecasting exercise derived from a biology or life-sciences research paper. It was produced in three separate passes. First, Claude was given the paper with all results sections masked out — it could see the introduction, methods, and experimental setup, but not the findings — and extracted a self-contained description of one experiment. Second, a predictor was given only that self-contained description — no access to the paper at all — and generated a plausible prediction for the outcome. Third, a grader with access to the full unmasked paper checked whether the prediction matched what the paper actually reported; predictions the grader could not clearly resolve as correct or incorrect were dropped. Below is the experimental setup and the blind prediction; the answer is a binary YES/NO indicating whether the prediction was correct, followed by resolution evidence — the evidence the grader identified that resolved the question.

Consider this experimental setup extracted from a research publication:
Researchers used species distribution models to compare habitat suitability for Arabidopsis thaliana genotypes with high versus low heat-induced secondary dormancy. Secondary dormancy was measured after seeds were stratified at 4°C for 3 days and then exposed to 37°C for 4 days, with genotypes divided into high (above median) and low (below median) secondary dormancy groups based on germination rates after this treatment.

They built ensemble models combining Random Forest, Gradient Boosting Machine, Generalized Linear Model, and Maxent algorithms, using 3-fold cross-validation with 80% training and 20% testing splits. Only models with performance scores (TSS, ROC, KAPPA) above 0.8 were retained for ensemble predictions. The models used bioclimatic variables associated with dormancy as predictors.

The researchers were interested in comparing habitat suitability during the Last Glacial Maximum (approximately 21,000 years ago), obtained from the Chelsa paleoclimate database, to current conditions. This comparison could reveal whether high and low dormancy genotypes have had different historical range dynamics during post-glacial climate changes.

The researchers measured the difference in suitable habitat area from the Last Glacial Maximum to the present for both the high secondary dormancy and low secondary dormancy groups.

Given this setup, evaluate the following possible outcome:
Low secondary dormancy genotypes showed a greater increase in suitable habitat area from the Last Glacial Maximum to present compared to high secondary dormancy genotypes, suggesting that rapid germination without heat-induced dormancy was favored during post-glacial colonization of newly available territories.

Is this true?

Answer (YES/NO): YES